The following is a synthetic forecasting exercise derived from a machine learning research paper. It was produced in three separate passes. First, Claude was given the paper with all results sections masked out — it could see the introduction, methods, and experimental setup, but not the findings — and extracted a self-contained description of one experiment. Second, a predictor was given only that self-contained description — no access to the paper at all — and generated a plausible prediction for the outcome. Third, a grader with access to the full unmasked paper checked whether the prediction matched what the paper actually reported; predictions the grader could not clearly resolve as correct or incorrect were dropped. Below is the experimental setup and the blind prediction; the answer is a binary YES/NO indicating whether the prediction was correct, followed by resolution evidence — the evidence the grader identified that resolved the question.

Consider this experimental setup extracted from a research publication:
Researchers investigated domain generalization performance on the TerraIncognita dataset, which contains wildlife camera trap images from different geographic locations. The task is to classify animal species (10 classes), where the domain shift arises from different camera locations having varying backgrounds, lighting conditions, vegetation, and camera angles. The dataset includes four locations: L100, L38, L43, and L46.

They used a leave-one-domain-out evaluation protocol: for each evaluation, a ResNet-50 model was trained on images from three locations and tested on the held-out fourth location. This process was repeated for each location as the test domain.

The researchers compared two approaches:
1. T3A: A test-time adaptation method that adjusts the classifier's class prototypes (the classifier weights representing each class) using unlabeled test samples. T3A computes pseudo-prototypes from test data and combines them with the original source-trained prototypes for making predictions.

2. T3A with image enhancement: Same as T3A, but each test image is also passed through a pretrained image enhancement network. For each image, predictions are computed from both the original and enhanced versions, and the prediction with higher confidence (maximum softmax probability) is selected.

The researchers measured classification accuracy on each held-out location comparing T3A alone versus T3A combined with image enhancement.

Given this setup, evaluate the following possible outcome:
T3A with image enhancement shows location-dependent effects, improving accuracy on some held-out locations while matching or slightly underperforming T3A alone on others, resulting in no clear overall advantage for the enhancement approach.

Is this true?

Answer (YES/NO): NO